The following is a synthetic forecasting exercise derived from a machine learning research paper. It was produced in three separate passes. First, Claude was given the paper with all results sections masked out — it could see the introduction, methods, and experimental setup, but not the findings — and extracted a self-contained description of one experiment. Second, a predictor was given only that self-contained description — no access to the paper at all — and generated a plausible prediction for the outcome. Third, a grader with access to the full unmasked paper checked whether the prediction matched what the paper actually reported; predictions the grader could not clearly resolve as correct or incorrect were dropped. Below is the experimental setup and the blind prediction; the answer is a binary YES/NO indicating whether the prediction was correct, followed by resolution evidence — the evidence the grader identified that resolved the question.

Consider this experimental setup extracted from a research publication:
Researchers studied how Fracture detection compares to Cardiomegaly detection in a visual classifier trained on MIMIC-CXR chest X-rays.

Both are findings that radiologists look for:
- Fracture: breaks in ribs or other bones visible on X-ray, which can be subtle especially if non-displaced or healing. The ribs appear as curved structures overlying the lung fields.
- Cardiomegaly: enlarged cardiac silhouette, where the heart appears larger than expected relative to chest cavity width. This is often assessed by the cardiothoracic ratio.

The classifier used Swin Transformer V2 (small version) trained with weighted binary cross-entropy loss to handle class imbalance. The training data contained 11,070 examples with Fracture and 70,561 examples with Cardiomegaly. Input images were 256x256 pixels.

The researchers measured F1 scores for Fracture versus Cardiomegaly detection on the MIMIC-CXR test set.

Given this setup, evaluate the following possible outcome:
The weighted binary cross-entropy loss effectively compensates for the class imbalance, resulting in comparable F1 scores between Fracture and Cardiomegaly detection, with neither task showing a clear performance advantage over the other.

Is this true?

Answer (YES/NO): NO